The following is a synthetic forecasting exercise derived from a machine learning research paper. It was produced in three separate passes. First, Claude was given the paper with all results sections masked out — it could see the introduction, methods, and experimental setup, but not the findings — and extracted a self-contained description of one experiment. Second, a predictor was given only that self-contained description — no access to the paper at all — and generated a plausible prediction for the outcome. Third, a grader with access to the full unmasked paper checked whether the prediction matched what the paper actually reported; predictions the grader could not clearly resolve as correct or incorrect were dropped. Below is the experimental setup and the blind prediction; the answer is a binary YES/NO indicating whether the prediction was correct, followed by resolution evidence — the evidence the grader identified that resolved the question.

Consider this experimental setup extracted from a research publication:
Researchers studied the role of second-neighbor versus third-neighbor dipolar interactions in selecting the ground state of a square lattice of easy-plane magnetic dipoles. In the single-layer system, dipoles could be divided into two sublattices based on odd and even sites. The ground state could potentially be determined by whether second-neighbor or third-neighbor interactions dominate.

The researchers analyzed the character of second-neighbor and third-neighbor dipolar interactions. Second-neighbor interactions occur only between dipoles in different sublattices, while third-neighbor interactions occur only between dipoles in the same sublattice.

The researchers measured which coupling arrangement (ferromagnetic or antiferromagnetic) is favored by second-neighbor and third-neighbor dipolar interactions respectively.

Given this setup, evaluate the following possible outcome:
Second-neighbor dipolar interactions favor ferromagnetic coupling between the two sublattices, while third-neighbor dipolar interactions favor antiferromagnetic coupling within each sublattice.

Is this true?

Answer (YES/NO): NO